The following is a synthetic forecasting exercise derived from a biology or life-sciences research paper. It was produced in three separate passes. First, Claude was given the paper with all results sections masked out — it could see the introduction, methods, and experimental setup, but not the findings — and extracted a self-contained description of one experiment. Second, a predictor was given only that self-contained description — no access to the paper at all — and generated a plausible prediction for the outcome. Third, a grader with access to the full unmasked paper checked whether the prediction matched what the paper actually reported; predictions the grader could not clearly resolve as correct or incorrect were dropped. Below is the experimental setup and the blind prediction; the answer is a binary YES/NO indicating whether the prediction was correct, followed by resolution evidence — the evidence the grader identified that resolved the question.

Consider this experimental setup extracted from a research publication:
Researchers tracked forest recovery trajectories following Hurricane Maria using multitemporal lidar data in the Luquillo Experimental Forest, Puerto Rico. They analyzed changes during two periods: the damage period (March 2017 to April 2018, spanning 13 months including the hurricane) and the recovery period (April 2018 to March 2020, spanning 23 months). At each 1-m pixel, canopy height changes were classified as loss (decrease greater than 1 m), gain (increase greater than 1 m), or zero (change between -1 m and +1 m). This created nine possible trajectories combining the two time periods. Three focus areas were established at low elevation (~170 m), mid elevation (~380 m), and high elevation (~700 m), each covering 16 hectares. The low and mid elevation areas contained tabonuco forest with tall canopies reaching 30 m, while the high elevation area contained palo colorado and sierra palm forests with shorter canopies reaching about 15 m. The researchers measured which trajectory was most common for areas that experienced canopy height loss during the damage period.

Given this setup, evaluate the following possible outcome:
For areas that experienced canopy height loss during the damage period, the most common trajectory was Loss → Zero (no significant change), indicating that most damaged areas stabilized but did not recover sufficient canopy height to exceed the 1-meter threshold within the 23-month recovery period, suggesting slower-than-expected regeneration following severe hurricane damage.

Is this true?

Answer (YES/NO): NO